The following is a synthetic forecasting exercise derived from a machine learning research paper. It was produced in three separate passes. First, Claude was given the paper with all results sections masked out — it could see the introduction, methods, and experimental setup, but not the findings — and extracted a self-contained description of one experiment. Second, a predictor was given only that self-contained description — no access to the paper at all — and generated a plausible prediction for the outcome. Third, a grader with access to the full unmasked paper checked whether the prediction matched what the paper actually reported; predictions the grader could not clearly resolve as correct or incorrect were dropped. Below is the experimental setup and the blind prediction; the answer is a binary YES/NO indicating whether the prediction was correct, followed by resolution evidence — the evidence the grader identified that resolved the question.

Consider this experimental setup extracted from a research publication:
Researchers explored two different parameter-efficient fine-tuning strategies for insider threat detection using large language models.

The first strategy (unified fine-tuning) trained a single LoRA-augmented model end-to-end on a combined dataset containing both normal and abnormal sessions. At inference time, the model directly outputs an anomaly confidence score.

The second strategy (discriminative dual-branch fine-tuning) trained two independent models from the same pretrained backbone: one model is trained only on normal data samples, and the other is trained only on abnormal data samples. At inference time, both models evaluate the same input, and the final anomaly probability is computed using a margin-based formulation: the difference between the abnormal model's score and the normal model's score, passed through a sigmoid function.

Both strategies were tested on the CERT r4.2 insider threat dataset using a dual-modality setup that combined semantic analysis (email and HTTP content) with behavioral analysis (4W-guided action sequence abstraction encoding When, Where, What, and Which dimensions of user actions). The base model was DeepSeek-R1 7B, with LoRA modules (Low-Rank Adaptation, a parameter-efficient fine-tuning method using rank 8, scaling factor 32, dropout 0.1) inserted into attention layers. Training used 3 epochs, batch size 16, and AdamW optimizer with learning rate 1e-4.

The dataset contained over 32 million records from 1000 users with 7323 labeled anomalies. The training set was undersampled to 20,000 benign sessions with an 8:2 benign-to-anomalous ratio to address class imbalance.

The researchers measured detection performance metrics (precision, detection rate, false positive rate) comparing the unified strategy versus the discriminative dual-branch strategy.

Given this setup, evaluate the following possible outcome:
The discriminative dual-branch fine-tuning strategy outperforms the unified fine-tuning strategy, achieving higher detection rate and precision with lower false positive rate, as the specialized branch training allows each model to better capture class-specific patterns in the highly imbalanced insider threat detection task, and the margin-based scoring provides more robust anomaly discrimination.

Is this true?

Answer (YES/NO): YES